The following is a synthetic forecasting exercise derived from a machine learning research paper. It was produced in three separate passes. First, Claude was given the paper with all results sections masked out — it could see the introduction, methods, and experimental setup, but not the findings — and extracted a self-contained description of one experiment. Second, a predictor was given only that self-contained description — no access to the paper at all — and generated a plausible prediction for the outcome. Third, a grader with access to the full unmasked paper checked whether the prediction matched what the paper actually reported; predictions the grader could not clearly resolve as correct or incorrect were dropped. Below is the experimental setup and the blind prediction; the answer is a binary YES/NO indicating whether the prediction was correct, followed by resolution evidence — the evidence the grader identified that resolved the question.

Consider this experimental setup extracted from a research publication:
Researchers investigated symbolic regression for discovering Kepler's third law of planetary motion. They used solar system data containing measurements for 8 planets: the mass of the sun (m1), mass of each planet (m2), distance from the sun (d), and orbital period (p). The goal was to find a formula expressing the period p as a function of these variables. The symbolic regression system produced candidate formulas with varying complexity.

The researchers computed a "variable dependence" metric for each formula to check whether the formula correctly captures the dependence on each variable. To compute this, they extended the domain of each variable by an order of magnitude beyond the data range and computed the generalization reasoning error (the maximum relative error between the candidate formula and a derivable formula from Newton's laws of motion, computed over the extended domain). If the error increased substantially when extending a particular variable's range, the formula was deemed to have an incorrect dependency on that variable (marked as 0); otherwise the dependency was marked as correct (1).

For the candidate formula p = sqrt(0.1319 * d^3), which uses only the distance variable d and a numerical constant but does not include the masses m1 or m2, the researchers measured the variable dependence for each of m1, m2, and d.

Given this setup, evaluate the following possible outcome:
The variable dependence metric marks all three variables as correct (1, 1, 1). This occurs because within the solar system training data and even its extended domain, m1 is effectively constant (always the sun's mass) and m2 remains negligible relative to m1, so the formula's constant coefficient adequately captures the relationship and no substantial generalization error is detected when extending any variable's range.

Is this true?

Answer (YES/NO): NO